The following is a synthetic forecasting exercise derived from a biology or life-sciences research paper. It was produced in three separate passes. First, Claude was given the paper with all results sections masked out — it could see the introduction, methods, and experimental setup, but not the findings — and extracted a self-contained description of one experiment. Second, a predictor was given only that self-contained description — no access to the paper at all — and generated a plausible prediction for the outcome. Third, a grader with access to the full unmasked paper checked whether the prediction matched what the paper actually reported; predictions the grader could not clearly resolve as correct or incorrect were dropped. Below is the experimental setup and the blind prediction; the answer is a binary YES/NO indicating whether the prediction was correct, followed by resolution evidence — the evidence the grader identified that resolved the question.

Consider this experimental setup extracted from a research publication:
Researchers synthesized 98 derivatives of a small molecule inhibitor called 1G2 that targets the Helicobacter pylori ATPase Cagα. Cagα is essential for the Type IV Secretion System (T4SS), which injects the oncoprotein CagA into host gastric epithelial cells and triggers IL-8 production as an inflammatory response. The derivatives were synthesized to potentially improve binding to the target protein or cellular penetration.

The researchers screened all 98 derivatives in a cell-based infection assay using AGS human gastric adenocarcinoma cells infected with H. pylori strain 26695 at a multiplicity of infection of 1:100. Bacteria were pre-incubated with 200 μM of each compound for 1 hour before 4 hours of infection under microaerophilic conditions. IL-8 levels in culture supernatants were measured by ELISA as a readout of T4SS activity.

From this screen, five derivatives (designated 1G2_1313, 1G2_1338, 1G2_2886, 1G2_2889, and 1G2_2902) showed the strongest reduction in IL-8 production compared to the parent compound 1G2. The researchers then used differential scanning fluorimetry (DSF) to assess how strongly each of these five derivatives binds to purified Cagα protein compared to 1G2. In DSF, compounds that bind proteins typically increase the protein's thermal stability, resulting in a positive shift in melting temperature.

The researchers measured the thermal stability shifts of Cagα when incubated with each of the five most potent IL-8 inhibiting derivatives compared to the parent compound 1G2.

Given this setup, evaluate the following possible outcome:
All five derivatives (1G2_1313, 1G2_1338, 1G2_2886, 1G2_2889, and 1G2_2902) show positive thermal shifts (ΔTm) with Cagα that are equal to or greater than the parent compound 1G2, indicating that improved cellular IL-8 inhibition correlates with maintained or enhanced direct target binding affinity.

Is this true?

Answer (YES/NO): NO